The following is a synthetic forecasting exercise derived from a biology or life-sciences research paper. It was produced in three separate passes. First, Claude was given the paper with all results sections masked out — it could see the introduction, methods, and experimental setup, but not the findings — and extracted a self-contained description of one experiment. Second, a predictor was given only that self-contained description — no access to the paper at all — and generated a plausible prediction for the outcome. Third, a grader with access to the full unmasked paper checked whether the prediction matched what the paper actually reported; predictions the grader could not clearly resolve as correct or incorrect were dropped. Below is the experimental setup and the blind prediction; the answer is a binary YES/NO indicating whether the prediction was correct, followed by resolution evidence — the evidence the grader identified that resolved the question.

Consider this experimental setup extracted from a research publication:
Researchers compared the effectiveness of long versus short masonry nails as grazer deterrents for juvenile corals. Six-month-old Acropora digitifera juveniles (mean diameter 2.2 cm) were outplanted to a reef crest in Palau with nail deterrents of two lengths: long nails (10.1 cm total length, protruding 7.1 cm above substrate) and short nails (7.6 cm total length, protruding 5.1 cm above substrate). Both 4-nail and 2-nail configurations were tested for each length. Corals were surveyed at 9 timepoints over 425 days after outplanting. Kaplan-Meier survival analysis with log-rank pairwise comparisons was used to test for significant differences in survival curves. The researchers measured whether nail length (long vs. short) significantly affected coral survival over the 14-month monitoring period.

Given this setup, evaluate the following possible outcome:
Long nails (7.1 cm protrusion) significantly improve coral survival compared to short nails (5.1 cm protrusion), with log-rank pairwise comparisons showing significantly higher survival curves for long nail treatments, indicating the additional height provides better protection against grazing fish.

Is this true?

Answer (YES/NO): NO